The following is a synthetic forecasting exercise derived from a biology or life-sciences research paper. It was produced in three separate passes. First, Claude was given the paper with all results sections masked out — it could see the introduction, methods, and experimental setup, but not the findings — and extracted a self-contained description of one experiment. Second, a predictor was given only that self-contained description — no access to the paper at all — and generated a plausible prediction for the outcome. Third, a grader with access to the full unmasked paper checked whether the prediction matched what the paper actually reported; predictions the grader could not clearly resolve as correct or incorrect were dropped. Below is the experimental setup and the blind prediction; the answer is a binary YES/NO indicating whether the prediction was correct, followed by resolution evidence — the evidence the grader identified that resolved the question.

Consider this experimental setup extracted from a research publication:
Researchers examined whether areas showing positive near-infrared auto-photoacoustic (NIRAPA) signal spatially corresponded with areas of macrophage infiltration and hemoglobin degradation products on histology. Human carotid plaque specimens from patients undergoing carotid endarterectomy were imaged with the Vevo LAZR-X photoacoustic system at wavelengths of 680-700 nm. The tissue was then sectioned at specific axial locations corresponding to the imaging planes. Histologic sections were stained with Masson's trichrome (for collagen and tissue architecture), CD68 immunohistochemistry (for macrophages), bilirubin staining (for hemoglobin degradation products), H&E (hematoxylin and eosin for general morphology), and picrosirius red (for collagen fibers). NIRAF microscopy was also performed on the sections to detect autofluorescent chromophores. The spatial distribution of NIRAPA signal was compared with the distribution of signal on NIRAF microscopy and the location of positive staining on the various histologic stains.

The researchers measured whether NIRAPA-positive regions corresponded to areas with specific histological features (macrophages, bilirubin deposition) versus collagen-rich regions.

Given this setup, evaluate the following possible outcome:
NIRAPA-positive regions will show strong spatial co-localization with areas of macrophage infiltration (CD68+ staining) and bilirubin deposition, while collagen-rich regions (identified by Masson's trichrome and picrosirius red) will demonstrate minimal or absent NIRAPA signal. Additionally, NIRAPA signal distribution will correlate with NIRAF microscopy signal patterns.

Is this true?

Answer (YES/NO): NO